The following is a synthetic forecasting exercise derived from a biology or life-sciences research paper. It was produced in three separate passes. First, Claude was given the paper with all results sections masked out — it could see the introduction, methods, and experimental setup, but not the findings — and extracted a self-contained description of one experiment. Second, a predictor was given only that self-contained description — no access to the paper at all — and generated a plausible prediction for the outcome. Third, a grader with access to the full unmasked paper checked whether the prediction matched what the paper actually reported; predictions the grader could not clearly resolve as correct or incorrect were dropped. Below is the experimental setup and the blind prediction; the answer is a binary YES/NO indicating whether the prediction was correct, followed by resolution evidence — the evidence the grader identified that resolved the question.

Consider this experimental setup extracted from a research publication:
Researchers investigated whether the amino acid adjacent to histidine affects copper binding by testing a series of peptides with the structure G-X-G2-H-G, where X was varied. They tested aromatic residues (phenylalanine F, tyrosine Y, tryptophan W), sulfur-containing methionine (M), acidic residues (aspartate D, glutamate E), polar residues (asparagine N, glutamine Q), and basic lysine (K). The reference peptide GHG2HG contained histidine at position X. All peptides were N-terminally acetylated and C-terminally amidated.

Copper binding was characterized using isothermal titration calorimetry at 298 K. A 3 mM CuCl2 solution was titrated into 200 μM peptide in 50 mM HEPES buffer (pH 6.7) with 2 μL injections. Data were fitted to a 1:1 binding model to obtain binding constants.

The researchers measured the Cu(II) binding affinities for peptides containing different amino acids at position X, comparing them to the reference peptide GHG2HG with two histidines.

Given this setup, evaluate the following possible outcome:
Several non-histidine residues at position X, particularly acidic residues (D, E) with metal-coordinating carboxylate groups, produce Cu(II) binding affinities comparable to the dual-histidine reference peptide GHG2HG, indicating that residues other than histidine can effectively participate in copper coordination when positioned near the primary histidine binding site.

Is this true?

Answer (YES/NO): NO